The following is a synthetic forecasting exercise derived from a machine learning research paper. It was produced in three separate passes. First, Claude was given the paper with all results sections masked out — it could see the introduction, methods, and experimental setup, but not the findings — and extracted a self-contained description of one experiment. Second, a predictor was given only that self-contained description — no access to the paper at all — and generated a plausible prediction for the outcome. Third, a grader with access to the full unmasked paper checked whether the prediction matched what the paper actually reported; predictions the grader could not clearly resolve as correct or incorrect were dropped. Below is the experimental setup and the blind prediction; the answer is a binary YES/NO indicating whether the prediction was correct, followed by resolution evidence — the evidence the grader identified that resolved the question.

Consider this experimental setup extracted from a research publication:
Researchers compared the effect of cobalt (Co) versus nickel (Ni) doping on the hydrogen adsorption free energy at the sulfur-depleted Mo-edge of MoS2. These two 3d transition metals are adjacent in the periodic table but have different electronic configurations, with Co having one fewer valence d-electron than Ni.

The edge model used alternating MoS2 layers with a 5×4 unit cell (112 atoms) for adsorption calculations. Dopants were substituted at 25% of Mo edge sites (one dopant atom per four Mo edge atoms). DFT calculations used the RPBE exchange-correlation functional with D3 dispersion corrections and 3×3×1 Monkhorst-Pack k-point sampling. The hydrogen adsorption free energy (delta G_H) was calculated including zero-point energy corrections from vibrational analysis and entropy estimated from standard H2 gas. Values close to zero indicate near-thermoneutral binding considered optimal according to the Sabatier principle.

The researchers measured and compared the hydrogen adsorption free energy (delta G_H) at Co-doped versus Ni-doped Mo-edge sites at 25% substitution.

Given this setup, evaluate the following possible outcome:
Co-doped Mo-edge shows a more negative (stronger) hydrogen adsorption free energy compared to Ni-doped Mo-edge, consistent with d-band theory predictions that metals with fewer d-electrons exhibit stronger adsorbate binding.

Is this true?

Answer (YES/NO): YES